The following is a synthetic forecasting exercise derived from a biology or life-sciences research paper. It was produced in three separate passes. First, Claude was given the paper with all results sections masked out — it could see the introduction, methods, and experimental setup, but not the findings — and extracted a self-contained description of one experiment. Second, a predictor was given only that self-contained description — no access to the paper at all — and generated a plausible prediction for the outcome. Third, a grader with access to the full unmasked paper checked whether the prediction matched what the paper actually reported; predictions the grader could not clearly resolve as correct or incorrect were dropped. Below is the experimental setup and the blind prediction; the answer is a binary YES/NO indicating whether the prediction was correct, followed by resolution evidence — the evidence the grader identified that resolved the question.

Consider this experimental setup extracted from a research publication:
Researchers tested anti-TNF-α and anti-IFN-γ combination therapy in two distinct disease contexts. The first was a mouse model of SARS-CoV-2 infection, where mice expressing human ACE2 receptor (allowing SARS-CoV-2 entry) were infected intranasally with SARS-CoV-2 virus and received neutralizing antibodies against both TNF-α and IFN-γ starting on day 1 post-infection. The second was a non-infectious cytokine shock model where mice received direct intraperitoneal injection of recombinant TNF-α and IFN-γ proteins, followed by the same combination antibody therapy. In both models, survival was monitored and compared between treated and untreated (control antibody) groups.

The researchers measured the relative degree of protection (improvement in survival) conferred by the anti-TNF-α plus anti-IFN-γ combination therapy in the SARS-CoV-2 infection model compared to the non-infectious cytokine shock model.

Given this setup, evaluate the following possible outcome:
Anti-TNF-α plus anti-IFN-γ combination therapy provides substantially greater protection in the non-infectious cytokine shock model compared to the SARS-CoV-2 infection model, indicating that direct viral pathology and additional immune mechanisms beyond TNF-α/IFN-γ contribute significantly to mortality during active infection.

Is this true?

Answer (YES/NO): YES